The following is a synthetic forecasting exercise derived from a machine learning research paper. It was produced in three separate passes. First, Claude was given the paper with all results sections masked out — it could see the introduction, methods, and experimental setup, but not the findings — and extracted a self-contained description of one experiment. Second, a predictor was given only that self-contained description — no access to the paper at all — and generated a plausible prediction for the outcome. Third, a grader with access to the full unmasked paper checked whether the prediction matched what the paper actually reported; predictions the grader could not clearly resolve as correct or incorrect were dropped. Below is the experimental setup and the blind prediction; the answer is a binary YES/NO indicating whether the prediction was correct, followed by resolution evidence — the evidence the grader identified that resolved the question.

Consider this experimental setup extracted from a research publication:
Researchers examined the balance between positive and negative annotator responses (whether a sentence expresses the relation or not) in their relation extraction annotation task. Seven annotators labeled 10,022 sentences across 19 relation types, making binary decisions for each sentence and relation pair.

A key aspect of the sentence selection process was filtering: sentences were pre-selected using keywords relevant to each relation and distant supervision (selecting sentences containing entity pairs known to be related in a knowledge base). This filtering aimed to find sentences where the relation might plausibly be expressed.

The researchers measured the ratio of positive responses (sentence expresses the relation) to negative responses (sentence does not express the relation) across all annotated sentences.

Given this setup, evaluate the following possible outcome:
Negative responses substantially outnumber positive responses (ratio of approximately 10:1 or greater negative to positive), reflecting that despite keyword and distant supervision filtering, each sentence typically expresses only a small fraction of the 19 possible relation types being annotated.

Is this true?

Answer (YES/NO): NO